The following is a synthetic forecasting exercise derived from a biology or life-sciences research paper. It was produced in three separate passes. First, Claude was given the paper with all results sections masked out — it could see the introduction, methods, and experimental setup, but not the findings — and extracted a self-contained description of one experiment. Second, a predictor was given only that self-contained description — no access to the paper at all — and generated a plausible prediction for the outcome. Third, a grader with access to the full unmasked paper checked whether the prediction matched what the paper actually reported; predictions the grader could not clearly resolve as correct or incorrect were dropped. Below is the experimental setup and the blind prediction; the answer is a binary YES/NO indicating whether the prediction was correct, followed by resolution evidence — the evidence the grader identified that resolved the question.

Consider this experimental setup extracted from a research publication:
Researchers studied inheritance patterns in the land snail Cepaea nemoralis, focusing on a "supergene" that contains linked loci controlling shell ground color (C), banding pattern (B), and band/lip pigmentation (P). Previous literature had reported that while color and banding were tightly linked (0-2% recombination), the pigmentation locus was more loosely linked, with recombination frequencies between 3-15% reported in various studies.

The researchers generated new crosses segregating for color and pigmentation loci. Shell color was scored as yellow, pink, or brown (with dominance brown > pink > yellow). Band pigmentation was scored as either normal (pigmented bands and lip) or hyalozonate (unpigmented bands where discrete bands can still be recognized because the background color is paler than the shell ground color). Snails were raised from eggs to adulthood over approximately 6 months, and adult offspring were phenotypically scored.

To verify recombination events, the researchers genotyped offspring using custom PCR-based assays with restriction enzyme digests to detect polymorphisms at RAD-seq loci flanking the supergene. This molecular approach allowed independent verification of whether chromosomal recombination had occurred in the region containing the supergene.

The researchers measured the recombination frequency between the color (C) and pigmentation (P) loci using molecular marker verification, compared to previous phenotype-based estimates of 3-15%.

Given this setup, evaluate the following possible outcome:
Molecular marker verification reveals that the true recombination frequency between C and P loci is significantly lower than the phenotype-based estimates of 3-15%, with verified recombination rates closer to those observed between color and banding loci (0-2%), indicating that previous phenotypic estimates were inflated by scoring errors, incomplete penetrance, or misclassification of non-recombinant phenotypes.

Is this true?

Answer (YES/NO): YES